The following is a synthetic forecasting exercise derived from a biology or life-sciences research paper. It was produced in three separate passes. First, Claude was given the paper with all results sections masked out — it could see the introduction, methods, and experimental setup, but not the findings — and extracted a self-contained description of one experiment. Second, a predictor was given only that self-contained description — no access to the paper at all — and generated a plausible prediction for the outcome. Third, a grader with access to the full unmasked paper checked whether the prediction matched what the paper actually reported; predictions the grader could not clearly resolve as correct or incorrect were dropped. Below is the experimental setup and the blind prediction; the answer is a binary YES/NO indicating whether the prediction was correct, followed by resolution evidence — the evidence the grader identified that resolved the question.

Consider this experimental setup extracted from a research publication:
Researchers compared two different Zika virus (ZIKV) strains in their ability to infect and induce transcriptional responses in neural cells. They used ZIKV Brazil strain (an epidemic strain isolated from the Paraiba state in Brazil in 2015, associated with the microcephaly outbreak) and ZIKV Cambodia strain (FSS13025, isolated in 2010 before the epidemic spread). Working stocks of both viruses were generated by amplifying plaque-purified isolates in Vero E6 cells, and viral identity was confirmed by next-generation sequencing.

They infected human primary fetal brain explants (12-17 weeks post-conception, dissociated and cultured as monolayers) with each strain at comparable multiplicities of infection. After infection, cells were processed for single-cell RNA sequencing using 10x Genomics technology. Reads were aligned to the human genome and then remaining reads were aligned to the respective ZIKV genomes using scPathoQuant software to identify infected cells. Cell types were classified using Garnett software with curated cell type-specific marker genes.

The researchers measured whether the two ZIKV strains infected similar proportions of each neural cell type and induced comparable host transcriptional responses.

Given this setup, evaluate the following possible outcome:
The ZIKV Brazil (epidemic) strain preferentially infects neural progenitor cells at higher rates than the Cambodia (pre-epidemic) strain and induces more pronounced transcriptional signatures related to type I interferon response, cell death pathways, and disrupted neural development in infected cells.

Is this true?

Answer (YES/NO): NO